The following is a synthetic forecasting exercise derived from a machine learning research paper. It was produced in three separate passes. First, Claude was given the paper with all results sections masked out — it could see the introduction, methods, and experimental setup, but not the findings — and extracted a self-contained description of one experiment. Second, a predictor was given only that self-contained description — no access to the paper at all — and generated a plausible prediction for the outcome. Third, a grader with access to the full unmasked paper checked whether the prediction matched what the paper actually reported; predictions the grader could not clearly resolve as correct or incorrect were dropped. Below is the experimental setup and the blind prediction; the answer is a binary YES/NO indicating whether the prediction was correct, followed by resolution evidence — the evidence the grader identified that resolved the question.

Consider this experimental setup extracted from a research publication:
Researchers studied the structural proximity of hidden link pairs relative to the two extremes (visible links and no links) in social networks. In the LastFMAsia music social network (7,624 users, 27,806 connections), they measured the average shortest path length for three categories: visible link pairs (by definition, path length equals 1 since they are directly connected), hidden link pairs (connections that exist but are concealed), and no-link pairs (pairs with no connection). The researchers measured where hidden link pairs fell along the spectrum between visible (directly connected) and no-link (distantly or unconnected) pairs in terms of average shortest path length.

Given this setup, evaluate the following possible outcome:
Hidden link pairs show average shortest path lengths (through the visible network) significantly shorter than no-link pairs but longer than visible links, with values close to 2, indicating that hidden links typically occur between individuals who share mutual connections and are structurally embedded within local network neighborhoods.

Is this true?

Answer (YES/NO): YES